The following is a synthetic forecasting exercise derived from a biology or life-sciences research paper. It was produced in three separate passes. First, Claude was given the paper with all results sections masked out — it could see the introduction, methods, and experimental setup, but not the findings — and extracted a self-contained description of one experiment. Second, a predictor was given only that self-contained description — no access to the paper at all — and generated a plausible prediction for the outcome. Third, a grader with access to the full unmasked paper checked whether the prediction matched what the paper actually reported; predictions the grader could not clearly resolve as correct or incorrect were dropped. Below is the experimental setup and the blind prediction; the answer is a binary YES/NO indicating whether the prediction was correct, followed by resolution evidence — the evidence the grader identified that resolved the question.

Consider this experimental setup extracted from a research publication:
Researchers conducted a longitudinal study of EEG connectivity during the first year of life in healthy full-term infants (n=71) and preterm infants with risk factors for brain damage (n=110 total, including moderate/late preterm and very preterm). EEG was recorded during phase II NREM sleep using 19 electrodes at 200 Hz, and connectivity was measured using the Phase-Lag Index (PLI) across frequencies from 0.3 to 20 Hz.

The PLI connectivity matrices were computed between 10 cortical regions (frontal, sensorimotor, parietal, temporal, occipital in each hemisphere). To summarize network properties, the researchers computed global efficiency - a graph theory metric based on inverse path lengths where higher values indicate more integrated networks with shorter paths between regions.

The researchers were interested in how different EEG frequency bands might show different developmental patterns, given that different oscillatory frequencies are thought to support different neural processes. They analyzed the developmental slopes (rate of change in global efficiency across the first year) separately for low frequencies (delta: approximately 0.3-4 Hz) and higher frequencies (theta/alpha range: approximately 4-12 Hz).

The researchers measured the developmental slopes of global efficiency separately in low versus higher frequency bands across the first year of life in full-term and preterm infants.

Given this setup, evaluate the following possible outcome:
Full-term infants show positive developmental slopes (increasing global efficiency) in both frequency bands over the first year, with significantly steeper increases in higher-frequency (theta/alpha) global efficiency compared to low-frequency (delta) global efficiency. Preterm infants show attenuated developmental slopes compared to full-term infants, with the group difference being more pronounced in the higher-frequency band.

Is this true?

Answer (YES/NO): NO